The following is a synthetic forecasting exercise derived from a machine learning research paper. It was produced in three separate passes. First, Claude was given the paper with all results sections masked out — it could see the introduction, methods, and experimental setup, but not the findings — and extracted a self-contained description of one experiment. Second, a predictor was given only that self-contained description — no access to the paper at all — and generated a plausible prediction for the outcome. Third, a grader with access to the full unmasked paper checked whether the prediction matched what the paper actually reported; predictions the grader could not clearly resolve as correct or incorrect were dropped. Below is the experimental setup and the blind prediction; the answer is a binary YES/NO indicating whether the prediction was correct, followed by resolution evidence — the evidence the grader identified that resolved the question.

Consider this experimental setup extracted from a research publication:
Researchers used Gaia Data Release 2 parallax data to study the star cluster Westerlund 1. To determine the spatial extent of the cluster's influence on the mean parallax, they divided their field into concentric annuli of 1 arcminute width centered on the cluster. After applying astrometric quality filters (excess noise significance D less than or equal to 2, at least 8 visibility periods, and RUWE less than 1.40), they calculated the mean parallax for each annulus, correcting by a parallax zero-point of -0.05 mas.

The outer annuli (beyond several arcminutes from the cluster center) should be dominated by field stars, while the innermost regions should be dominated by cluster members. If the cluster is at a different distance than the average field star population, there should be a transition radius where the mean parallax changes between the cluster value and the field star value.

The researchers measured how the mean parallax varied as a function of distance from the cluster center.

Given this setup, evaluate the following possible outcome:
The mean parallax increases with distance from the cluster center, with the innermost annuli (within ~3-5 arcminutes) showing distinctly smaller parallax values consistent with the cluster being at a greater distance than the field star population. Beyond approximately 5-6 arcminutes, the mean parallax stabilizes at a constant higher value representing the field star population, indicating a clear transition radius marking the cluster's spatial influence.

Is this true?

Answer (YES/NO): NO